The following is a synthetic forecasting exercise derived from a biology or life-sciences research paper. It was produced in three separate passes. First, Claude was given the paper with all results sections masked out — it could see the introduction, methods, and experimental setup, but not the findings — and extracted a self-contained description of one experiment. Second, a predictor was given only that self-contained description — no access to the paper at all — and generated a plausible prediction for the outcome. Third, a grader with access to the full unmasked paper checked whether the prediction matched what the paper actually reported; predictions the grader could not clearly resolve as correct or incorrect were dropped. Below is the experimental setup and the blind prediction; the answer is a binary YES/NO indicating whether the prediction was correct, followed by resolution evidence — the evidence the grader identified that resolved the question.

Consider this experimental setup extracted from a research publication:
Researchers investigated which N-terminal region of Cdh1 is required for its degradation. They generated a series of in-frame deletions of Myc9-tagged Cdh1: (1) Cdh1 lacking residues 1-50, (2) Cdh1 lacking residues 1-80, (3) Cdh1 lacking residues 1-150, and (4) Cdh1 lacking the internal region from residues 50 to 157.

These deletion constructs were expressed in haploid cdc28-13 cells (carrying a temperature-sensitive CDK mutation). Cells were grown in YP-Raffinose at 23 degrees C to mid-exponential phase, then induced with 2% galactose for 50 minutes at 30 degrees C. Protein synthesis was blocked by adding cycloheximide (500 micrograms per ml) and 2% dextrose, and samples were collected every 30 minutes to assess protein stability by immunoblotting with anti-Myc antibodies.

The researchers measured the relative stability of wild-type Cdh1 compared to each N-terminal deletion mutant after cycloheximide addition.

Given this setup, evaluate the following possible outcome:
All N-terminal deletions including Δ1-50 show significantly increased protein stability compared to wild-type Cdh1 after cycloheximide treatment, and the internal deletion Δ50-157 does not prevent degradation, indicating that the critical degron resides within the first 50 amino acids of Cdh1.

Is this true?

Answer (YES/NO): NO